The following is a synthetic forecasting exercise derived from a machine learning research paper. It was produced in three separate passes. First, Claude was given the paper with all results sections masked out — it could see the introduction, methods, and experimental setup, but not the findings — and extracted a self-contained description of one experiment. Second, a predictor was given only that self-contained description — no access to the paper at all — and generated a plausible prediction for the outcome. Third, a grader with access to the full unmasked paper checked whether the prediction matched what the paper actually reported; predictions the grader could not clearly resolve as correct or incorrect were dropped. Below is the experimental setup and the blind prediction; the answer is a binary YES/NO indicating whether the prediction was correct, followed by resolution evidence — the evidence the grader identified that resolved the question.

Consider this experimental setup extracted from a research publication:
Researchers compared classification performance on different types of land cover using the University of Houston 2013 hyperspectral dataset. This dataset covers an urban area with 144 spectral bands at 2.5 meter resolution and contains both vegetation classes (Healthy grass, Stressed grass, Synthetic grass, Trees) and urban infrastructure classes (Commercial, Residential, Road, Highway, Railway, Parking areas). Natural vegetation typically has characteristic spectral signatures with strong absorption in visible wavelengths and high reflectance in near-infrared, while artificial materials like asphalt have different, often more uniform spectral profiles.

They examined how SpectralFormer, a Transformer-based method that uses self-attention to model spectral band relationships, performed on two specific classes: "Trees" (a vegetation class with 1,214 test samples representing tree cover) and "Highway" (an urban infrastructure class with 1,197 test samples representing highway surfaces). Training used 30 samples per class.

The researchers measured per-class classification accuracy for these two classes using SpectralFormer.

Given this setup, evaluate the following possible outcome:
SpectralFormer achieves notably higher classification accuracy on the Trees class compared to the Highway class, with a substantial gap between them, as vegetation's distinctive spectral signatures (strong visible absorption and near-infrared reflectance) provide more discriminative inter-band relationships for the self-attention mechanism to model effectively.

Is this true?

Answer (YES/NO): YES